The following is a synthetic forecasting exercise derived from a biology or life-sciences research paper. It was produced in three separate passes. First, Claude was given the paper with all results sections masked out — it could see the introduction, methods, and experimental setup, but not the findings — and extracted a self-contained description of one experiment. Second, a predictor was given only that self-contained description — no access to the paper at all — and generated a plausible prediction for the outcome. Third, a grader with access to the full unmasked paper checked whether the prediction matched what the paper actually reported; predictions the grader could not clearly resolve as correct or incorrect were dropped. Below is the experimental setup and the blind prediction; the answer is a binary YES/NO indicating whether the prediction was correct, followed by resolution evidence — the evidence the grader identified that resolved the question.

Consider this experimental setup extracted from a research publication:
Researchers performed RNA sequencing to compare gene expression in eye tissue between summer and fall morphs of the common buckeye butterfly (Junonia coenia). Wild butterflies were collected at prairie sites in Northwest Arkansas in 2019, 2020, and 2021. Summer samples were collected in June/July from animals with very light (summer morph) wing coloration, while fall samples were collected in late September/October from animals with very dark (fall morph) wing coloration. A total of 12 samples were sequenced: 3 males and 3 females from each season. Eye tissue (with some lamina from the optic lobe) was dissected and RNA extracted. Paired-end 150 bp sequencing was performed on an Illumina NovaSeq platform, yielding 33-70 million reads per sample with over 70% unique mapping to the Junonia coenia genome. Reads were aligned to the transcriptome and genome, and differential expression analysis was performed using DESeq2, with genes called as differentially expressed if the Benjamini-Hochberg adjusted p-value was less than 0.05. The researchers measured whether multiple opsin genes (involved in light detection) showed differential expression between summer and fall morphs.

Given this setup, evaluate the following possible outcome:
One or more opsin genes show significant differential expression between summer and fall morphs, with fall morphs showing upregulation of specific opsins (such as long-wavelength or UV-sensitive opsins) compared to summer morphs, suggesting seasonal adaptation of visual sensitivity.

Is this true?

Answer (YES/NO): NO